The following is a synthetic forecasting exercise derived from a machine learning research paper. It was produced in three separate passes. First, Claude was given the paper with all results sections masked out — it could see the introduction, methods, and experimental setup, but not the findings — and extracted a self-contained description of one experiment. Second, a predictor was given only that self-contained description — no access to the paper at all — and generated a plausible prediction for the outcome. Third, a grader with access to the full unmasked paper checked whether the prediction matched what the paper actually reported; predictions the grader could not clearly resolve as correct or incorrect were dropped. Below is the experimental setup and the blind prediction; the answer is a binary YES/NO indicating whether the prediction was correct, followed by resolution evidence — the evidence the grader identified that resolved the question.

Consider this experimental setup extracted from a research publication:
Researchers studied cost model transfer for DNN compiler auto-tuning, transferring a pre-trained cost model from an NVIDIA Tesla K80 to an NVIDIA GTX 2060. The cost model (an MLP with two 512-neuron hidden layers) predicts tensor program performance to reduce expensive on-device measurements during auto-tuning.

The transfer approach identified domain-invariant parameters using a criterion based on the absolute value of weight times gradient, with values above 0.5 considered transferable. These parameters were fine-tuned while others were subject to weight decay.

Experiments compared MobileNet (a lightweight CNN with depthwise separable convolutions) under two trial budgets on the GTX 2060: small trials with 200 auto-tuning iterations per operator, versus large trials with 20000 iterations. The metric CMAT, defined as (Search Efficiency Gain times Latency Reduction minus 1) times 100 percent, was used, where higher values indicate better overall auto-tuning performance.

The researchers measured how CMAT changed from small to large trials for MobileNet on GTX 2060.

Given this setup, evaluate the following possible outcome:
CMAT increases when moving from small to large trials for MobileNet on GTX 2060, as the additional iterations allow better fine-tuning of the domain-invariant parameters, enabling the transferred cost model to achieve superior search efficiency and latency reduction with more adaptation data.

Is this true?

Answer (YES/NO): NO